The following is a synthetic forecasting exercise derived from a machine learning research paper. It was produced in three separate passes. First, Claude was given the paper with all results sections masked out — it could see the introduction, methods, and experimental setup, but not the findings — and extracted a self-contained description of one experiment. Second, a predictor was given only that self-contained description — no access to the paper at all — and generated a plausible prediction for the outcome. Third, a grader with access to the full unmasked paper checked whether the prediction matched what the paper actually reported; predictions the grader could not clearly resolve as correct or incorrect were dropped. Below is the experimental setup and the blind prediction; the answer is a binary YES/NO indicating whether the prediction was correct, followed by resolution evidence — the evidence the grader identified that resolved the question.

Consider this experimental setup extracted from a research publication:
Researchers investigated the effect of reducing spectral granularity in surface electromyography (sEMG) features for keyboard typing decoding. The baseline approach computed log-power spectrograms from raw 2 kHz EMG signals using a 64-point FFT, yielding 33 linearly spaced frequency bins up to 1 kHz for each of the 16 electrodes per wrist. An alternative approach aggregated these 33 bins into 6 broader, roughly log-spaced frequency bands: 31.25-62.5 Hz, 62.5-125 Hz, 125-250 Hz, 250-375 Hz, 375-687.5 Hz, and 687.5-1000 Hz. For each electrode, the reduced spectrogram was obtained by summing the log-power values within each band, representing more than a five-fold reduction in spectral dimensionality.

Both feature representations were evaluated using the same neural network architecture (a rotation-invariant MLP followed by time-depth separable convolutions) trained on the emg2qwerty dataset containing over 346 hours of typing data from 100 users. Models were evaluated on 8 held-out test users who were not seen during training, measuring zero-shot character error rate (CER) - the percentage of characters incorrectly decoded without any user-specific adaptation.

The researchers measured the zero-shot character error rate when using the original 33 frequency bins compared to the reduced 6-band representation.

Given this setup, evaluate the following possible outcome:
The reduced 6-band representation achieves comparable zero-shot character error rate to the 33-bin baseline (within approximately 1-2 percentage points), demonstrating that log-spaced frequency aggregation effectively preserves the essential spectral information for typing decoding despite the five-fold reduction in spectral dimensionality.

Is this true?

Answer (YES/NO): NO